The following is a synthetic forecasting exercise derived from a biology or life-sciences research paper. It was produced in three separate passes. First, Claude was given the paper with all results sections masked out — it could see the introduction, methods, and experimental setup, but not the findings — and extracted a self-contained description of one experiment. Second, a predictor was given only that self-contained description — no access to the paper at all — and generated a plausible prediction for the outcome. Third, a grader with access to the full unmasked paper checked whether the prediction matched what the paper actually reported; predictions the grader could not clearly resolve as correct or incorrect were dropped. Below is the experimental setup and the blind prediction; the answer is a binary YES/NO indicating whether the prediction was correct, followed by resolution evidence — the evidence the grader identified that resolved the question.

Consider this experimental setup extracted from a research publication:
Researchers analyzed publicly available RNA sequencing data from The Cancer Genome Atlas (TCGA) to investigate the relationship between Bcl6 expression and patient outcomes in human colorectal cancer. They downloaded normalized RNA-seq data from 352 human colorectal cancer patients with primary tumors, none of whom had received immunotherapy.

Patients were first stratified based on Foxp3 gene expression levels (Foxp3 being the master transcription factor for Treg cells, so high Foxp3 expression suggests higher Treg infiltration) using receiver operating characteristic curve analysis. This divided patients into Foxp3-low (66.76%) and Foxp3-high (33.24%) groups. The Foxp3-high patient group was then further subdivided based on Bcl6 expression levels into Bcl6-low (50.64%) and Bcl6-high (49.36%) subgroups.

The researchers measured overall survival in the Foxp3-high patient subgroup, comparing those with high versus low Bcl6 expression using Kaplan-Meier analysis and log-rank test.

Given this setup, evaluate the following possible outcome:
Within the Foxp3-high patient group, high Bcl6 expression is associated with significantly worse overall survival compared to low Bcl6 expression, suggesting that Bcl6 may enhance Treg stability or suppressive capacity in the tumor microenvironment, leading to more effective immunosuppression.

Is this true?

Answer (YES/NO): YES